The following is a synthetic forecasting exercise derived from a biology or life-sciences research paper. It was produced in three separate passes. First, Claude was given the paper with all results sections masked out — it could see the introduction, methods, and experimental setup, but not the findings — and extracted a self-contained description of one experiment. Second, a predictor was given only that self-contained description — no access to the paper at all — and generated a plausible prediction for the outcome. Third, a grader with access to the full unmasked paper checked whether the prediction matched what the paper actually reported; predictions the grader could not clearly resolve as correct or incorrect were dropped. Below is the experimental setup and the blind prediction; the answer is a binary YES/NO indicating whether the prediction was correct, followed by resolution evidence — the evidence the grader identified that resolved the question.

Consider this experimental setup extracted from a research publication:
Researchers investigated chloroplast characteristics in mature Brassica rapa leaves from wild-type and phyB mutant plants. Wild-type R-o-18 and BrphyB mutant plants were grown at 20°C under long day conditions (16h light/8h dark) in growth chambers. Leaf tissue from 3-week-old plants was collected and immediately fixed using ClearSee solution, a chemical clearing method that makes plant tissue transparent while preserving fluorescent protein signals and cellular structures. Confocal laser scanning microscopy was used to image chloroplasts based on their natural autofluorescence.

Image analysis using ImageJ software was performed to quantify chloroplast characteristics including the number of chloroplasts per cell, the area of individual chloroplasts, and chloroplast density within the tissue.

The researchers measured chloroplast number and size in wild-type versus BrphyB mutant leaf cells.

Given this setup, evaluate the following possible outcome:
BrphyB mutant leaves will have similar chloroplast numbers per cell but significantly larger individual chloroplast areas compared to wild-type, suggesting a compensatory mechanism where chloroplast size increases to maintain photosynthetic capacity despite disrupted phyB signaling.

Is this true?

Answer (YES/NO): NO